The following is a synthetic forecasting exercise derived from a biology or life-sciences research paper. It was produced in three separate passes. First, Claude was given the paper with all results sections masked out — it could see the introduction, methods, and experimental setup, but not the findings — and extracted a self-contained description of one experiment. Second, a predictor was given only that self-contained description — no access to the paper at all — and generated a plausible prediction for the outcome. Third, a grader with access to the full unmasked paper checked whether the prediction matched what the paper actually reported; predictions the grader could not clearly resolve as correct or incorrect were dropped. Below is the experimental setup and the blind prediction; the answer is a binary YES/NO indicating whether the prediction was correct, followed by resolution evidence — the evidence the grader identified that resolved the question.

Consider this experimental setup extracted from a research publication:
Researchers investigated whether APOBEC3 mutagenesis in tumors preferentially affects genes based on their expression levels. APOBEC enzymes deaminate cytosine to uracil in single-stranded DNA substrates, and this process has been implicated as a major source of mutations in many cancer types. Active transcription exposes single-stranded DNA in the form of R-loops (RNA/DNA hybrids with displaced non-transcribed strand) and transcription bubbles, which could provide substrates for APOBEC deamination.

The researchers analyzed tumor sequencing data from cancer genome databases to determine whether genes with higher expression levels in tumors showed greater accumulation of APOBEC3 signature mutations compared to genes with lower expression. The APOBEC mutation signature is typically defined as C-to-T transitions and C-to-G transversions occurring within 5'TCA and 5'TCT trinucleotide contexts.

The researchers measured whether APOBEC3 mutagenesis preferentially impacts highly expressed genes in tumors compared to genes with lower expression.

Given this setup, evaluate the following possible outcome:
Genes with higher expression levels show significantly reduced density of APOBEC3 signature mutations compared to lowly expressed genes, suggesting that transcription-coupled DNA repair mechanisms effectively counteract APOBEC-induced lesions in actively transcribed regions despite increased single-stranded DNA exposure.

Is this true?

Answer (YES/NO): NO